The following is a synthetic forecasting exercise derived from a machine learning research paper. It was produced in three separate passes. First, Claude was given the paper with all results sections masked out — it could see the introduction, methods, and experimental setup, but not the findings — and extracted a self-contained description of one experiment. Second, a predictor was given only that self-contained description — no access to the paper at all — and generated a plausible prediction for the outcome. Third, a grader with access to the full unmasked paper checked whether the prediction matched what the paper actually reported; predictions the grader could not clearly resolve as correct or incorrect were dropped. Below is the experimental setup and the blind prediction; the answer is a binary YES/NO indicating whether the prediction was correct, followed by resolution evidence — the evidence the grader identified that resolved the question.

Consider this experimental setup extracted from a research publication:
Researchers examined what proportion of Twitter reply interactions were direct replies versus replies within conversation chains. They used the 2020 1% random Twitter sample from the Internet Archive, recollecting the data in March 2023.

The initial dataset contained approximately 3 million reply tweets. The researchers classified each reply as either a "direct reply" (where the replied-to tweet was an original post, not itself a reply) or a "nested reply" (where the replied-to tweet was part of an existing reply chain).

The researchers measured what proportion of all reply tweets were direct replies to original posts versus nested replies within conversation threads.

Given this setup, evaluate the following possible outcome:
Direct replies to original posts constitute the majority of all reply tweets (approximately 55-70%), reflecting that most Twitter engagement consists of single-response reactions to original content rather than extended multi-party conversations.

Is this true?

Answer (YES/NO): YES